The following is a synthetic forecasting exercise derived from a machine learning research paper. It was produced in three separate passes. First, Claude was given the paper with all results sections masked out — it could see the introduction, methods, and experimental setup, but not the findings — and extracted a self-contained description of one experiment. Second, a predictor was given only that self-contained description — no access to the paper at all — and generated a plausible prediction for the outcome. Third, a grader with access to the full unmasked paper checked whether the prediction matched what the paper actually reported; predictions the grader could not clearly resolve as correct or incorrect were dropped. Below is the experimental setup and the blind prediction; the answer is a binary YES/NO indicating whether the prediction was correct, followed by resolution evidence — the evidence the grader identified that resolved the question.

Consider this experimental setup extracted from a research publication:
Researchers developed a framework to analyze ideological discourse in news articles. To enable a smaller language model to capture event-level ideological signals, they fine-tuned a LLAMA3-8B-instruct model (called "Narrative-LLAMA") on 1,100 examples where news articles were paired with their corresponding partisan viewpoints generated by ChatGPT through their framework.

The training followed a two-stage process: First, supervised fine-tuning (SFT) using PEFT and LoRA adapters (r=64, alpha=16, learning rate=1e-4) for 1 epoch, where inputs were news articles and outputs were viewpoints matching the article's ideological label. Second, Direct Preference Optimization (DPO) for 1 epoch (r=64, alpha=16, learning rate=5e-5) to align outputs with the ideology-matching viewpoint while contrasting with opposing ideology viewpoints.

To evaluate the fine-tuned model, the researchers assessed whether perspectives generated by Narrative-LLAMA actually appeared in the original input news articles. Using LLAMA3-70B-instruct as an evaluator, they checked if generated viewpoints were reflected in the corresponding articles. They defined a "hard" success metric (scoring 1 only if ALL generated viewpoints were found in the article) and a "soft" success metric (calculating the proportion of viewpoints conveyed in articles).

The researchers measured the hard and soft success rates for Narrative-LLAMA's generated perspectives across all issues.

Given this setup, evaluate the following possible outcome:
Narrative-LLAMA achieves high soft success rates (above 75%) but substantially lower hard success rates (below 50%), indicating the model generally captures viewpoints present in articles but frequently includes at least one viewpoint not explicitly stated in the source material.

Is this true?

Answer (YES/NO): NO